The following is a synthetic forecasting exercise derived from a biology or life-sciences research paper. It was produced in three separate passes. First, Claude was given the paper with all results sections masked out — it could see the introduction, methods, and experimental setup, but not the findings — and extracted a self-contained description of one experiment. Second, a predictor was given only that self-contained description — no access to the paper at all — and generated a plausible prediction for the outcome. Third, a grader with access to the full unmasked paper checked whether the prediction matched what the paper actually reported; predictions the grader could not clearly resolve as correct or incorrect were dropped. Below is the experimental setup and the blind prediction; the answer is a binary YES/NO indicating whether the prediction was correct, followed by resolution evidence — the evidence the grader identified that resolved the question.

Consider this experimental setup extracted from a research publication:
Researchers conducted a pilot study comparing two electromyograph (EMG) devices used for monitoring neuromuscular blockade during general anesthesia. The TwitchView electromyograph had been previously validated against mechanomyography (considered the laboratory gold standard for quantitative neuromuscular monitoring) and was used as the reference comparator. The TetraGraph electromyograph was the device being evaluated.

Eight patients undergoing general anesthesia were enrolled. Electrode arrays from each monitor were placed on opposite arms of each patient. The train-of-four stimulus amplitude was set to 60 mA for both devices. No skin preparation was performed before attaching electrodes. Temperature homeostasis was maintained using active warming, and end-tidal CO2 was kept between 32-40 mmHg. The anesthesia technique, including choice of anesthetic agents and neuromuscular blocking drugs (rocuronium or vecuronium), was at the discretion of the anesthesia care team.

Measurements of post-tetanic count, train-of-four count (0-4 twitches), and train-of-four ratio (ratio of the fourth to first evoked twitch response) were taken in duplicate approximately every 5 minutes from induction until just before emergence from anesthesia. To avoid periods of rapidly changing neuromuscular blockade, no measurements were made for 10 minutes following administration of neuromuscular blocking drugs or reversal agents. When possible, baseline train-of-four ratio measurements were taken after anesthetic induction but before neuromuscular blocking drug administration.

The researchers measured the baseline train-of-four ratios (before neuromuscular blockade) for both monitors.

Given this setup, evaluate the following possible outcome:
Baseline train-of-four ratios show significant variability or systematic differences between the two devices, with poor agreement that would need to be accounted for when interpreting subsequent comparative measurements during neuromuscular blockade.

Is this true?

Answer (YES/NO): NO